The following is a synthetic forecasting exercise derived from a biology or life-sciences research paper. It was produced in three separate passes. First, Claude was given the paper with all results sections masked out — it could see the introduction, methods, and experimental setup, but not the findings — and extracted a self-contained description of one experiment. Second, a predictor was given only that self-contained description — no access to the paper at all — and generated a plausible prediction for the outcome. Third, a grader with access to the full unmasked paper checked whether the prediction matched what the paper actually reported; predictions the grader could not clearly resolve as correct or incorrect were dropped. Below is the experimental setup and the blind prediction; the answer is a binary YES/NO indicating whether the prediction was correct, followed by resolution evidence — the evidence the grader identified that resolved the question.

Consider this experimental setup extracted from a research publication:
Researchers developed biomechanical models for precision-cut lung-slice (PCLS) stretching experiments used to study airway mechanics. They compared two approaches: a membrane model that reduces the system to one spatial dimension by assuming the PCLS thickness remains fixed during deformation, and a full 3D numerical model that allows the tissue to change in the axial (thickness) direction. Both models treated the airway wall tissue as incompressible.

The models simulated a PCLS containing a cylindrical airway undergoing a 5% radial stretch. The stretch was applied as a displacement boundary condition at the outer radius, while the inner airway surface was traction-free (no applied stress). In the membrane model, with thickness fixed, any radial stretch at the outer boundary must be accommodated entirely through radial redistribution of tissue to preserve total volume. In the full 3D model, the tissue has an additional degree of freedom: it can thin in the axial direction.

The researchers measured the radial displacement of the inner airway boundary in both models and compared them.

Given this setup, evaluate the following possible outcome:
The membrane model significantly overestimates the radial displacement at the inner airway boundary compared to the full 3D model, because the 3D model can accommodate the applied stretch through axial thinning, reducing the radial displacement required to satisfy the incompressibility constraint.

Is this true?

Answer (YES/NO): YES